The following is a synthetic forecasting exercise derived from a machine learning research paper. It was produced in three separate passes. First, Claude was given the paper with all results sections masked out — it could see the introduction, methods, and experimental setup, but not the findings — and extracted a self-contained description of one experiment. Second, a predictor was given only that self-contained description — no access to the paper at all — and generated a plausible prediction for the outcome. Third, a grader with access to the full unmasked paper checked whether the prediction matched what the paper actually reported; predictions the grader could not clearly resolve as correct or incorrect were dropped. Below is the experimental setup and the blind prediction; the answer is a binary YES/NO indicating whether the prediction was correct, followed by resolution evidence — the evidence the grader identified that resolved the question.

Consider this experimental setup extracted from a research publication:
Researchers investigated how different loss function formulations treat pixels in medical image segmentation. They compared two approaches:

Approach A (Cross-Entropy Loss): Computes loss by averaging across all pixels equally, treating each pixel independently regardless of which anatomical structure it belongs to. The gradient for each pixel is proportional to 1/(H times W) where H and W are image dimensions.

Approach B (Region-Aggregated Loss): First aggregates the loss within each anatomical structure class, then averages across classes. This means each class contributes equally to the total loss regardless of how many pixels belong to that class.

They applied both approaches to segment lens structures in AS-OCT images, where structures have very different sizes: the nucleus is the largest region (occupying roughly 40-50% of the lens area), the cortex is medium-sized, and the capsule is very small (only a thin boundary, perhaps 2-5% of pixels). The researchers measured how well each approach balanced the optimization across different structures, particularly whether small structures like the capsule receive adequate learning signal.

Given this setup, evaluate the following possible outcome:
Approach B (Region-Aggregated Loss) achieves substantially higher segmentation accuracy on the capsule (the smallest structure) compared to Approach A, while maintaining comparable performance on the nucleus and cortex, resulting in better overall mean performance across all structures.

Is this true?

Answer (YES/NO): YES